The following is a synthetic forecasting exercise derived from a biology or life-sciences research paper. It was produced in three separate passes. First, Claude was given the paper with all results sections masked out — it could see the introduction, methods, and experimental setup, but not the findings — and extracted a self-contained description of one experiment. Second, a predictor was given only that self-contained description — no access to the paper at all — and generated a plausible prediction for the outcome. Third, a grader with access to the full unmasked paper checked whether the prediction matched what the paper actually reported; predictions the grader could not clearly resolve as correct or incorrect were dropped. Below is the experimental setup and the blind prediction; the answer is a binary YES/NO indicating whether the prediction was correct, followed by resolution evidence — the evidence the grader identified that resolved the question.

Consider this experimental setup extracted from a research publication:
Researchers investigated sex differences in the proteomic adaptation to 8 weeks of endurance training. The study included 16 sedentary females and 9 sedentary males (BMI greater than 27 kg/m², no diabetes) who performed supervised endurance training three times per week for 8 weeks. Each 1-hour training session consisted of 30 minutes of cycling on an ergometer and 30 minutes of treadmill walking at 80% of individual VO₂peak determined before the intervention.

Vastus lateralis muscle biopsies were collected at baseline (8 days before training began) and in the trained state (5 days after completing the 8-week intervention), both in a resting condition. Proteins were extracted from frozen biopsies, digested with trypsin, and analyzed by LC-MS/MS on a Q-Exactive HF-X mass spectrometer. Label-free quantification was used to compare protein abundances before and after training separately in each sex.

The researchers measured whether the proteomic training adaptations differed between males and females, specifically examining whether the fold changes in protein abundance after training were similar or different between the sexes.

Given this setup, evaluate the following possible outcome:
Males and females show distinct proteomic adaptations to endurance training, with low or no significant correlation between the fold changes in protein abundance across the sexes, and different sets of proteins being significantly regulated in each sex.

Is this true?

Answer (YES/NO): NO